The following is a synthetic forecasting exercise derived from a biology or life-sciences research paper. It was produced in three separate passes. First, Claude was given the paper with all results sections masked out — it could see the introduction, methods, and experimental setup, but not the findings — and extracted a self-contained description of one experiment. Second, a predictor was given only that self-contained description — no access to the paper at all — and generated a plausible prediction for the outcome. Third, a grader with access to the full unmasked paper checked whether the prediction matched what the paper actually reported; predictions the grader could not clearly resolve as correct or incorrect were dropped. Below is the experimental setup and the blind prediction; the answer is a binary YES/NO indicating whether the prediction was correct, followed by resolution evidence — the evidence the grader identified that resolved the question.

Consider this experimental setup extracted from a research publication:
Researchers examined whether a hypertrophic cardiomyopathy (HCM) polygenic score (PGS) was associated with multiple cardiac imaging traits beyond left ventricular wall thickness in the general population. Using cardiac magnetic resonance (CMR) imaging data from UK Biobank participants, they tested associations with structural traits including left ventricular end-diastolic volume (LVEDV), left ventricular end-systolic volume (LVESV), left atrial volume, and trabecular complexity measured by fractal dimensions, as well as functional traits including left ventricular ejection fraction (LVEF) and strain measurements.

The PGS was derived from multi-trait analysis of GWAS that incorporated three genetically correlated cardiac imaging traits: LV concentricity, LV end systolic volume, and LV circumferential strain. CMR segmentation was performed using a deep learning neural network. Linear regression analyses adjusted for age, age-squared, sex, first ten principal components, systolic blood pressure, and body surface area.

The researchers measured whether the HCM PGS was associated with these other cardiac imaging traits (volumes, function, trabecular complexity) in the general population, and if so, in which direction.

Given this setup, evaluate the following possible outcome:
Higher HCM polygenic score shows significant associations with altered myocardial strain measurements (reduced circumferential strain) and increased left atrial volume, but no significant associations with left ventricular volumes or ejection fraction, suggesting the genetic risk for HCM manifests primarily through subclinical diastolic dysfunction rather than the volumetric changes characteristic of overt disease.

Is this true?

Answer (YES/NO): NO